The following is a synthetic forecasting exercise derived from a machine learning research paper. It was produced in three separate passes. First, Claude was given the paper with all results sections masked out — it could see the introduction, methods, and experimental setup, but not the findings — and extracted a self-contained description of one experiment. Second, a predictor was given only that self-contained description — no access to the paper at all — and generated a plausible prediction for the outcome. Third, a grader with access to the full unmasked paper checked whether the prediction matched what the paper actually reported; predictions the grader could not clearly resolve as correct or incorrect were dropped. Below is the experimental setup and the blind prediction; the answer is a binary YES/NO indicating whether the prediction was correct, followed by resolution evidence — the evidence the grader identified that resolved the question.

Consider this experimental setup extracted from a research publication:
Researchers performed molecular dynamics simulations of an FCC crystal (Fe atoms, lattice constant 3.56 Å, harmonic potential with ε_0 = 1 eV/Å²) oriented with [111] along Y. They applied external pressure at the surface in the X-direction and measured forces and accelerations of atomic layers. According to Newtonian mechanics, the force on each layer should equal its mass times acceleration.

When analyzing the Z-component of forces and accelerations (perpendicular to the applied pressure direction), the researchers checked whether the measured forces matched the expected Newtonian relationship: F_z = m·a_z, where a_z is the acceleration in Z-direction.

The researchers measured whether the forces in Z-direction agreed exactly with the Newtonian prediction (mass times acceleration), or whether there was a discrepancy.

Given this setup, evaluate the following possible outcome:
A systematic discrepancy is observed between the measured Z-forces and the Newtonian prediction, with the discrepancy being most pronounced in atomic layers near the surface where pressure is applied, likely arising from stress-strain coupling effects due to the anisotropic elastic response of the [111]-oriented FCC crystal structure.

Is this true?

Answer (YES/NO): NO